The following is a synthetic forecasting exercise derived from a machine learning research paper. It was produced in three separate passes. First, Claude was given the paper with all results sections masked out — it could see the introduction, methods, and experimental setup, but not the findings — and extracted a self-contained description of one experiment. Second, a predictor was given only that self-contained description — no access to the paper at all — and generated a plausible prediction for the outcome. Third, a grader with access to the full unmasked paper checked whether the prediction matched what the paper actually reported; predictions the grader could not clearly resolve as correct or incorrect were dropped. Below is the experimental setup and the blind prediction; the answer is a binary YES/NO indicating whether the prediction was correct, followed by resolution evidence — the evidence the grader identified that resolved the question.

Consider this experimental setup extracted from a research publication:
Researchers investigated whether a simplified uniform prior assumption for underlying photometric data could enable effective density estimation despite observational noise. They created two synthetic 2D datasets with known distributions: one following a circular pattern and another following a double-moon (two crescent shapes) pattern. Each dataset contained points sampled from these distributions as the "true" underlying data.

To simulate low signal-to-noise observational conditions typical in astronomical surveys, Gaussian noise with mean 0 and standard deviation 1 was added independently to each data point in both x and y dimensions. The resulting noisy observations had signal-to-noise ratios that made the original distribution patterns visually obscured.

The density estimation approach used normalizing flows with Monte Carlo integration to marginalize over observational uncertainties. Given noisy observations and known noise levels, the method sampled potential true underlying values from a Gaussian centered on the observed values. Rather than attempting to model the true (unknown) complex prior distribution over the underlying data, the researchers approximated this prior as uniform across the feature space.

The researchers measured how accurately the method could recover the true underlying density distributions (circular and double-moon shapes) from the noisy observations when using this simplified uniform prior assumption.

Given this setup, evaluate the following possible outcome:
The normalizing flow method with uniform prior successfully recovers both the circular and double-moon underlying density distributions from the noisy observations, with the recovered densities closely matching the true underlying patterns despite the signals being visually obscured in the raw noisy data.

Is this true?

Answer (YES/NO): YES